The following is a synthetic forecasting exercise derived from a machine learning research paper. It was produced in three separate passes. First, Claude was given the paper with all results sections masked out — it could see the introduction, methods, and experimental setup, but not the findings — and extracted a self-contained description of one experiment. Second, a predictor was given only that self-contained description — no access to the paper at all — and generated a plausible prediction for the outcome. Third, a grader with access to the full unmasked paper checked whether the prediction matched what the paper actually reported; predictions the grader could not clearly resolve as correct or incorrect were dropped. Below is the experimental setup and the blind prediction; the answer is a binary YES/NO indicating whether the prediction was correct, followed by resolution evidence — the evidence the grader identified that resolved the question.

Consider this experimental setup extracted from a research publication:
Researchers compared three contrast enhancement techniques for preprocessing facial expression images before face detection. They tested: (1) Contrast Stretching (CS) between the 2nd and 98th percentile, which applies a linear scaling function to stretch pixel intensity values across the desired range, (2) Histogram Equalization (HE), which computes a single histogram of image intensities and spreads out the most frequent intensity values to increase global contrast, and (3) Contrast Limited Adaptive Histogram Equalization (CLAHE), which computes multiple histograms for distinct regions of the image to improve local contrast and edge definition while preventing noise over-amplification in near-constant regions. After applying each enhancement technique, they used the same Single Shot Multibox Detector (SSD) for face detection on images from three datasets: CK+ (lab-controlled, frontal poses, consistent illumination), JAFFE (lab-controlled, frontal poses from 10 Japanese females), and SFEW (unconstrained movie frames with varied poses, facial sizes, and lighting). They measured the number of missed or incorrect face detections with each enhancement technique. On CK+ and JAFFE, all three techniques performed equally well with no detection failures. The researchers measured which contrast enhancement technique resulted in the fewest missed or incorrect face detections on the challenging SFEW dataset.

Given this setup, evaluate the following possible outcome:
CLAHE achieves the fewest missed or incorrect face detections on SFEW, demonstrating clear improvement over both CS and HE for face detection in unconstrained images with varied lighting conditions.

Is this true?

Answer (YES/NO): YES